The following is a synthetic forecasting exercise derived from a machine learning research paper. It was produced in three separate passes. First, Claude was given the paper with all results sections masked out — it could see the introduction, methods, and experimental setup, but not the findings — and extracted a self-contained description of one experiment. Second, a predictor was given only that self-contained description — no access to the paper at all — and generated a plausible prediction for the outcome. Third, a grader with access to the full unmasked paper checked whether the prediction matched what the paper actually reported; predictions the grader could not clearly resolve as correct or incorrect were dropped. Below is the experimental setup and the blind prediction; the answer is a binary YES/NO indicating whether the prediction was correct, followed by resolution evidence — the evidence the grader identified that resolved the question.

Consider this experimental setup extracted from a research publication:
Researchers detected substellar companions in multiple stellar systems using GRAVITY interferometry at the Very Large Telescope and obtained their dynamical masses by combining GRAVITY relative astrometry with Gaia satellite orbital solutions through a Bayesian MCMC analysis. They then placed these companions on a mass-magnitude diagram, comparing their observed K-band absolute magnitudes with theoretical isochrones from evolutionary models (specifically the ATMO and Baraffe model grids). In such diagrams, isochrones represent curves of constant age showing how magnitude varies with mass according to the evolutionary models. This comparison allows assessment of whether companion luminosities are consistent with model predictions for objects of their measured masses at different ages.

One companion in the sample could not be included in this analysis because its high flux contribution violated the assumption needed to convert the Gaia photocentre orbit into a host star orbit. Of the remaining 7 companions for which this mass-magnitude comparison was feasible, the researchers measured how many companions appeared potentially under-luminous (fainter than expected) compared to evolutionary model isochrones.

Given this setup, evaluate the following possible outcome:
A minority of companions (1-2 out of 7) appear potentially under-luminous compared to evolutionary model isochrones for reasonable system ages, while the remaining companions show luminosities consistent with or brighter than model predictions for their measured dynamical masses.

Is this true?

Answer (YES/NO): NO